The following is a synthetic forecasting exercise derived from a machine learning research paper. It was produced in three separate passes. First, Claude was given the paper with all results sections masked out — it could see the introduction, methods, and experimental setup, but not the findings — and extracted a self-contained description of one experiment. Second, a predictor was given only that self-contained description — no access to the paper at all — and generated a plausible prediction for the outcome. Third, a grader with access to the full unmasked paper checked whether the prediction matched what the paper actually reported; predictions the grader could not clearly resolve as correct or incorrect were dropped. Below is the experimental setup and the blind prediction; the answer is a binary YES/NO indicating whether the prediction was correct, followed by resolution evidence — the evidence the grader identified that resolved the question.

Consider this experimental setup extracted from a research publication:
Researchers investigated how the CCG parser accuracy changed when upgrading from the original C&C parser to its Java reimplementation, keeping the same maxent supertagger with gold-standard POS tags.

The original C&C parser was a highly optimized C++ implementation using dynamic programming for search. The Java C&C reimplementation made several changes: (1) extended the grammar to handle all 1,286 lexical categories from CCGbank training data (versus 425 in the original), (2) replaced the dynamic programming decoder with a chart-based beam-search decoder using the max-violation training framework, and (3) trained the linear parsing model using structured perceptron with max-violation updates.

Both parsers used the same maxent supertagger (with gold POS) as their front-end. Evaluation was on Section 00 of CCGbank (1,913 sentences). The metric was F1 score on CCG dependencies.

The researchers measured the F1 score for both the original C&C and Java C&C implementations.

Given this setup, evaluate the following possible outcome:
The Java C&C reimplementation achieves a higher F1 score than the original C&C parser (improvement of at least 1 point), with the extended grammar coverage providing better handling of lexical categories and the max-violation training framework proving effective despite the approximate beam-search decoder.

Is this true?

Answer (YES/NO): NO